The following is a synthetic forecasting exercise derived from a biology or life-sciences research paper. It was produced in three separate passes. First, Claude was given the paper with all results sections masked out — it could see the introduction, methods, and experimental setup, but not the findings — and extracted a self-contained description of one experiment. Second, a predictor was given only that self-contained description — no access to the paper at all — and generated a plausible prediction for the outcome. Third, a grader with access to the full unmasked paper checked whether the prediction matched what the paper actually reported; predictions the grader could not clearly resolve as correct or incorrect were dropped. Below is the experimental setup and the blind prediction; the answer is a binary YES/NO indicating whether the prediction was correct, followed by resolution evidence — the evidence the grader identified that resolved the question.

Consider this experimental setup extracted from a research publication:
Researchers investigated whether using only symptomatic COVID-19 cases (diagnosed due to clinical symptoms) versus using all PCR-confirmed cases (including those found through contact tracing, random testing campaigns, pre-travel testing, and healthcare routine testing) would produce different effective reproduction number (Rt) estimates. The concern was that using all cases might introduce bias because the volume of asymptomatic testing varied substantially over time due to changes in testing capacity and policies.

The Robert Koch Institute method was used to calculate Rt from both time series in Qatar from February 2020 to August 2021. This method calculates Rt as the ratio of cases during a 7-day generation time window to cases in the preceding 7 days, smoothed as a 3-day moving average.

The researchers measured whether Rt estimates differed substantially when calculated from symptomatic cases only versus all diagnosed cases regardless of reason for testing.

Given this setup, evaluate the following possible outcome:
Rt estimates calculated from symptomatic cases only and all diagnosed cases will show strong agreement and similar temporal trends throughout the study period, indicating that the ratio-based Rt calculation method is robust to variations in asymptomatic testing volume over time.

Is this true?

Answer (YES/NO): YES